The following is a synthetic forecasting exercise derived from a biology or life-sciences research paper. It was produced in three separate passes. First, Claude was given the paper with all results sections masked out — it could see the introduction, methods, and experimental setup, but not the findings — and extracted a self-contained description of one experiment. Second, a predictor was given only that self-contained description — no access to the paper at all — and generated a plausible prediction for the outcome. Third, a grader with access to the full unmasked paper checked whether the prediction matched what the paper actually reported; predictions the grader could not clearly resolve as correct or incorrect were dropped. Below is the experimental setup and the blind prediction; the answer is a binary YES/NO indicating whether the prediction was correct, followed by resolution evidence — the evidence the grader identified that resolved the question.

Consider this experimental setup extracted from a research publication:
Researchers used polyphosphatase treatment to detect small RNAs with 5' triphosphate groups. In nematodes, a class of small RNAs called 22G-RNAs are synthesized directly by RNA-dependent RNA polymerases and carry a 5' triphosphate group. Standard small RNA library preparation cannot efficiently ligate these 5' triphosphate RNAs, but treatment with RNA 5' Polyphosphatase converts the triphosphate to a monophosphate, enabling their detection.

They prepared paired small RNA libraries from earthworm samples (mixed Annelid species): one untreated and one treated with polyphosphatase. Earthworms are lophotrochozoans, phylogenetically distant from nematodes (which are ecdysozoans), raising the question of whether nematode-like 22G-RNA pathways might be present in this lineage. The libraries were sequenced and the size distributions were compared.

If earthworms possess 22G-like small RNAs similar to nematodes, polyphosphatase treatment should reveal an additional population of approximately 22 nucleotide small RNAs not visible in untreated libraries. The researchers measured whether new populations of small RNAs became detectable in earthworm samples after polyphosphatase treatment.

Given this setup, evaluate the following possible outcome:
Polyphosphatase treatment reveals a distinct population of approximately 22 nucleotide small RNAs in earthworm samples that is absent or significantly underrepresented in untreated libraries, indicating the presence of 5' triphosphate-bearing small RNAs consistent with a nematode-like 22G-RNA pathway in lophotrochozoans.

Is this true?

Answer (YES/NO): NO